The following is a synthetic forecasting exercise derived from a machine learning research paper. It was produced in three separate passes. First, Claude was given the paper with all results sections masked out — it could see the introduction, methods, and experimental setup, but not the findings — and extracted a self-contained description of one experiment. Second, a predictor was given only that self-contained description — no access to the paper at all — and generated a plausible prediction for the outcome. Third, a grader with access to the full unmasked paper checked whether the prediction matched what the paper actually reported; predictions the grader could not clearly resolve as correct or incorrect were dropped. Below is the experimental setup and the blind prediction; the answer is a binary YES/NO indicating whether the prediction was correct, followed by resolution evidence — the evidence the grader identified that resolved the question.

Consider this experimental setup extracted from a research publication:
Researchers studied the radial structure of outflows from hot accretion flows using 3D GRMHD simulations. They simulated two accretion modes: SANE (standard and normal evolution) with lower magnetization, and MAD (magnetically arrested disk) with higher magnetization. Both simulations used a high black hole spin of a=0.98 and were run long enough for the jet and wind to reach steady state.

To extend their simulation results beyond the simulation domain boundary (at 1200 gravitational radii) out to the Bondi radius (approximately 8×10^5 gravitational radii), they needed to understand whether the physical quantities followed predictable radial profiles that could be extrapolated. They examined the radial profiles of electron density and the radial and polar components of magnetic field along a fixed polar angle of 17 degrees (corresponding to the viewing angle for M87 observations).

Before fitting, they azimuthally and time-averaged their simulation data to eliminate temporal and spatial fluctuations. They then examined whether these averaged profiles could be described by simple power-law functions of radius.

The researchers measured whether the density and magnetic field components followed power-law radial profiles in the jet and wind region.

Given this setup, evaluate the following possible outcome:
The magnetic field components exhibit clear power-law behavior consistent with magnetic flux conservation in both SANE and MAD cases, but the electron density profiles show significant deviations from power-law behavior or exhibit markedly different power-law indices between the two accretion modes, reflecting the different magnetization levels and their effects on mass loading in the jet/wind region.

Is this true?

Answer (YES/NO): NO